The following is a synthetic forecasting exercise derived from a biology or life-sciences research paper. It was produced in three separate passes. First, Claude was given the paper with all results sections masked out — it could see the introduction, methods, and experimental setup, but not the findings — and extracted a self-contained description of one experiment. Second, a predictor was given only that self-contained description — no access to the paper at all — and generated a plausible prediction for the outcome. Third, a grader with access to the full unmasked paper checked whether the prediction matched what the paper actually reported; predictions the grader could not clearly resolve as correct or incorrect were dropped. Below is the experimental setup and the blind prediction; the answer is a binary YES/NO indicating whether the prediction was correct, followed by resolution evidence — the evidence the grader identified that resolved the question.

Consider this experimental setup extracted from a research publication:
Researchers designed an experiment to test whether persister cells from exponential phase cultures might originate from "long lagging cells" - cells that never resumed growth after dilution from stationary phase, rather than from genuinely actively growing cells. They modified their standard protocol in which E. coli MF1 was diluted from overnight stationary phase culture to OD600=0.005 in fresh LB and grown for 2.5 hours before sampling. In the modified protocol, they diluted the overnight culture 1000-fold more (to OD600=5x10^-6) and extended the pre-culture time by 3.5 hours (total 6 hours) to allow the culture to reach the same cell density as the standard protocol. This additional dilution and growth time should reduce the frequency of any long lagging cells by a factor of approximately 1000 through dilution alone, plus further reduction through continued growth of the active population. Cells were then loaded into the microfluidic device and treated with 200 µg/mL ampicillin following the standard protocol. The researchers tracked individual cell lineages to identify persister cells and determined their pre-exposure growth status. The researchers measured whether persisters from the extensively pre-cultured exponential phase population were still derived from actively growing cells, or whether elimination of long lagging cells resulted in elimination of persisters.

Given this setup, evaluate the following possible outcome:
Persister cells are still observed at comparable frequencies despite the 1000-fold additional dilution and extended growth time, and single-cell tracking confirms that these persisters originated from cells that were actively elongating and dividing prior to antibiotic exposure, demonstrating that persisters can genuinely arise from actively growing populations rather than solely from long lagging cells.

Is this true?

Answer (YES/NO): YES